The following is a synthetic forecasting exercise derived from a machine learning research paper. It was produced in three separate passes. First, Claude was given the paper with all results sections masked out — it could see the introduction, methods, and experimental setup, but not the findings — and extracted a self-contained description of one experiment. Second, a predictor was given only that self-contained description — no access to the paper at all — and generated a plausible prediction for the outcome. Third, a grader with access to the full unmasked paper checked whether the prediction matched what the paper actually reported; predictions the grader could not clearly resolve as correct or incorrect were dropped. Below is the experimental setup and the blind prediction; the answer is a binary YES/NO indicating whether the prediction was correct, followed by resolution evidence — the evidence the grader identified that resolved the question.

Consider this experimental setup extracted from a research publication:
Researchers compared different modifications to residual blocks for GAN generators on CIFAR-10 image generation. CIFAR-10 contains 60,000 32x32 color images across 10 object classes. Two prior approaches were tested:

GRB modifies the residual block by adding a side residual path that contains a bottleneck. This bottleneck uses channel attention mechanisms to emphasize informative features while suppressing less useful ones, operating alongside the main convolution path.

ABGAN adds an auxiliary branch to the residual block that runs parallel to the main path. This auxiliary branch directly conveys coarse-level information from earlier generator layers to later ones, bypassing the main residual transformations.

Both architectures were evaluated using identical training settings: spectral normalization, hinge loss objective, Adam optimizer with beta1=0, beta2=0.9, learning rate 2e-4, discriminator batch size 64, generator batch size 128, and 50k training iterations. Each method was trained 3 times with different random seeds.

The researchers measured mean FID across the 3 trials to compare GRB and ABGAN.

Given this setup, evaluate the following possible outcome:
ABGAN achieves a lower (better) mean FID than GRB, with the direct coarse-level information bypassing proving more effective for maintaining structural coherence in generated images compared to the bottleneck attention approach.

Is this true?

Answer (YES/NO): YES